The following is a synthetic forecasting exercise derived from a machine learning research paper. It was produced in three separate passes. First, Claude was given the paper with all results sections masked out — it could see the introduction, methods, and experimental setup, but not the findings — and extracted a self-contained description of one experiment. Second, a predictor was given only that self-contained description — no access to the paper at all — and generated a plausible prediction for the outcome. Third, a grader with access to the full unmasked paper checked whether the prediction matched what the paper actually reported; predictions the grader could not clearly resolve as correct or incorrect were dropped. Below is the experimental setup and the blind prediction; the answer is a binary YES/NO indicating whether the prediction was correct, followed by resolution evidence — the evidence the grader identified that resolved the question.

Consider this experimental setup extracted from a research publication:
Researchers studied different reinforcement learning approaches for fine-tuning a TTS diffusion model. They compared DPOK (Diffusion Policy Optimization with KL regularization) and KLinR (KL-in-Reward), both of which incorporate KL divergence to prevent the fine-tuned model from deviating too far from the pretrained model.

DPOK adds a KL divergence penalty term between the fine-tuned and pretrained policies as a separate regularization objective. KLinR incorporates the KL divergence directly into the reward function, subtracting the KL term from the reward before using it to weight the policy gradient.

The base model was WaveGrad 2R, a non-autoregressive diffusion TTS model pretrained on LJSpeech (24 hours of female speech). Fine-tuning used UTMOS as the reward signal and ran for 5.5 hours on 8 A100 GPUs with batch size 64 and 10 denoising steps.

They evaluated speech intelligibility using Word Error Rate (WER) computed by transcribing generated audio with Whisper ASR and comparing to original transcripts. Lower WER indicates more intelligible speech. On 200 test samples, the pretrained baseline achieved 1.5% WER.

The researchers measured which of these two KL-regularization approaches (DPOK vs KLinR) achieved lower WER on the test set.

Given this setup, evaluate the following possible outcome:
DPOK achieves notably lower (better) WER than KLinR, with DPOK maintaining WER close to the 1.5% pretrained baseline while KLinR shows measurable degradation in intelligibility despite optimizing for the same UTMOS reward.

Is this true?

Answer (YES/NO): NO